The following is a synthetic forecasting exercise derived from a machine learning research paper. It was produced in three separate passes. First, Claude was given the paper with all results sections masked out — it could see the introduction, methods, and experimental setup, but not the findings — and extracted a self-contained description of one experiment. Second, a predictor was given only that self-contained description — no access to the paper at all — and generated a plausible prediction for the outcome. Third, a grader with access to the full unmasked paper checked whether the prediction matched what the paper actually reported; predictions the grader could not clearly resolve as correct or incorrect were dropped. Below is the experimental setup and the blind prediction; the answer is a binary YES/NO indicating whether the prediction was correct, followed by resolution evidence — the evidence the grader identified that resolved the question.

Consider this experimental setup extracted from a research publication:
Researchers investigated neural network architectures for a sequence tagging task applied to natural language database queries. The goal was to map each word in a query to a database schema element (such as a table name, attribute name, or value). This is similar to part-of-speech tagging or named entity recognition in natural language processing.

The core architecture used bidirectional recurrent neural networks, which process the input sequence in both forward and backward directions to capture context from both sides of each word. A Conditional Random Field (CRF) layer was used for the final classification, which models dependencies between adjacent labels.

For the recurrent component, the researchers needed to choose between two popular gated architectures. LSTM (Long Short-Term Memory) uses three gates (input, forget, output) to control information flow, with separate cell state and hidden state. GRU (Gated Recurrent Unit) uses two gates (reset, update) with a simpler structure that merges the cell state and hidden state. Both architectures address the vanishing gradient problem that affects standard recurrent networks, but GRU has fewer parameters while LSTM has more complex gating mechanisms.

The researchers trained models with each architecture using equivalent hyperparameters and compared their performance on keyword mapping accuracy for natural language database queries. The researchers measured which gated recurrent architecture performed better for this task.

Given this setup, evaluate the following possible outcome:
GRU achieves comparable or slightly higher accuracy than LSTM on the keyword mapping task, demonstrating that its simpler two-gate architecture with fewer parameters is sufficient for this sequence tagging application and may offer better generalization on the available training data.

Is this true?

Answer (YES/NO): YES